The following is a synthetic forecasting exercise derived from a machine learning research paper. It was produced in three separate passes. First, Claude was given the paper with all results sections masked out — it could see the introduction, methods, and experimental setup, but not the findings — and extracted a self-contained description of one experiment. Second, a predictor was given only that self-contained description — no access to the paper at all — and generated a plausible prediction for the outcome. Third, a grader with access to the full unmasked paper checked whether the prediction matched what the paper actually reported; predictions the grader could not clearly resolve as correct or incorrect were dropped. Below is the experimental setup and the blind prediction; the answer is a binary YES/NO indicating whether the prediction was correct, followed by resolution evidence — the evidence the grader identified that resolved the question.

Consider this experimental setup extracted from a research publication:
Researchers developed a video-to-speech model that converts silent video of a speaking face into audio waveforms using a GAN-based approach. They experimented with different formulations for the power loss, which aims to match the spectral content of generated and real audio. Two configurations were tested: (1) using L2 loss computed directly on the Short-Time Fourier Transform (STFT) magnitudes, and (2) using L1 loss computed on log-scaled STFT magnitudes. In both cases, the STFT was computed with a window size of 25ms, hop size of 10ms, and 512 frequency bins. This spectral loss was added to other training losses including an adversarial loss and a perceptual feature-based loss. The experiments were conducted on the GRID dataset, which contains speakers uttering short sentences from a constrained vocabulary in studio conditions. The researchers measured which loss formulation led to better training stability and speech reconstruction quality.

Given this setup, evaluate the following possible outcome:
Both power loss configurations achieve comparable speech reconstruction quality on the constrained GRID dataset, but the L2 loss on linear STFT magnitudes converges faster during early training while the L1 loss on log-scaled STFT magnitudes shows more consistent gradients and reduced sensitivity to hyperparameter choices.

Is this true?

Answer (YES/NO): NO